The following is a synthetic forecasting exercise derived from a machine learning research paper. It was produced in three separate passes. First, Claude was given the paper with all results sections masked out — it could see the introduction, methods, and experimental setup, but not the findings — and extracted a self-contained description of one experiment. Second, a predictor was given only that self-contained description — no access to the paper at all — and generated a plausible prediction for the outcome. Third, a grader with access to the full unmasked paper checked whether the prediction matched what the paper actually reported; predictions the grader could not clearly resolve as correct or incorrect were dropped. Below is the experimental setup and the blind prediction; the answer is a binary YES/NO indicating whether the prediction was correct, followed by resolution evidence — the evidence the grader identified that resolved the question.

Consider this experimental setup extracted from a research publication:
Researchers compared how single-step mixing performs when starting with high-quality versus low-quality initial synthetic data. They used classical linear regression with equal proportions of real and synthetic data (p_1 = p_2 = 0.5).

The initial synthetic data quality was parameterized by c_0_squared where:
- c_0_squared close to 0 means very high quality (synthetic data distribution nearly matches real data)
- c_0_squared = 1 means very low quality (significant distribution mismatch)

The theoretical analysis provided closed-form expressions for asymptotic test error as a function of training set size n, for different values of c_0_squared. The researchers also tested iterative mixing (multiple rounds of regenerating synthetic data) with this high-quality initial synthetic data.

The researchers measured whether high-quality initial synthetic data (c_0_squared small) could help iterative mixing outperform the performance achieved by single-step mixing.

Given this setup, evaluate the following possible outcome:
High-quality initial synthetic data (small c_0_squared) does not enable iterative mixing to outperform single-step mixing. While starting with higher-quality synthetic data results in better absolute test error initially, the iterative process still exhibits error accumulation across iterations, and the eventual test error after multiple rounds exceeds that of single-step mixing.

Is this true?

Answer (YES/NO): YES